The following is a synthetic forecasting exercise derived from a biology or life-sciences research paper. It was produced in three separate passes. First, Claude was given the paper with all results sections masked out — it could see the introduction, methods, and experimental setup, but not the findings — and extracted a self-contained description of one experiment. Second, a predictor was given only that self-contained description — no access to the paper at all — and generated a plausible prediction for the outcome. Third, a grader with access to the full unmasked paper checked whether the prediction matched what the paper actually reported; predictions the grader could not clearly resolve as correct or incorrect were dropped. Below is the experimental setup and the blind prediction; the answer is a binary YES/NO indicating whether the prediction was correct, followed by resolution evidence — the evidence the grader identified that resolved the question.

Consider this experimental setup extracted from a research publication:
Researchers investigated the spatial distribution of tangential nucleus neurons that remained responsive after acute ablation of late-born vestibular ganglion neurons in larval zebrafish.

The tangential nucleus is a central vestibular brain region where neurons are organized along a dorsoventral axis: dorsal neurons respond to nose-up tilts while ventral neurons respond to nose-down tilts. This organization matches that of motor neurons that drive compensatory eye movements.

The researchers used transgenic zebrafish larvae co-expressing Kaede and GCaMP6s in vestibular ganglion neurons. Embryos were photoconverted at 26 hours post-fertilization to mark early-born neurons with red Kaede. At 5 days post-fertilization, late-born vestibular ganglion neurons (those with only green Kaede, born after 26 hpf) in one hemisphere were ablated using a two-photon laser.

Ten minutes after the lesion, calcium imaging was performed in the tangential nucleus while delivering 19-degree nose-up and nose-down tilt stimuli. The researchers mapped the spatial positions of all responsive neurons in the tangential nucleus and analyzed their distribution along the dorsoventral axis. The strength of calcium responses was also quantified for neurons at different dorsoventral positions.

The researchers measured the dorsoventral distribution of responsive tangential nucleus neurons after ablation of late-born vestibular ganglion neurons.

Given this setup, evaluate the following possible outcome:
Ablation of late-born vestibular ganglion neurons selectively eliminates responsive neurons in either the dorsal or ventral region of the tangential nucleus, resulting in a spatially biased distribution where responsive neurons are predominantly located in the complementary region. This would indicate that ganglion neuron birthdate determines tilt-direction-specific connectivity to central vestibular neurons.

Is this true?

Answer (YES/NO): YES